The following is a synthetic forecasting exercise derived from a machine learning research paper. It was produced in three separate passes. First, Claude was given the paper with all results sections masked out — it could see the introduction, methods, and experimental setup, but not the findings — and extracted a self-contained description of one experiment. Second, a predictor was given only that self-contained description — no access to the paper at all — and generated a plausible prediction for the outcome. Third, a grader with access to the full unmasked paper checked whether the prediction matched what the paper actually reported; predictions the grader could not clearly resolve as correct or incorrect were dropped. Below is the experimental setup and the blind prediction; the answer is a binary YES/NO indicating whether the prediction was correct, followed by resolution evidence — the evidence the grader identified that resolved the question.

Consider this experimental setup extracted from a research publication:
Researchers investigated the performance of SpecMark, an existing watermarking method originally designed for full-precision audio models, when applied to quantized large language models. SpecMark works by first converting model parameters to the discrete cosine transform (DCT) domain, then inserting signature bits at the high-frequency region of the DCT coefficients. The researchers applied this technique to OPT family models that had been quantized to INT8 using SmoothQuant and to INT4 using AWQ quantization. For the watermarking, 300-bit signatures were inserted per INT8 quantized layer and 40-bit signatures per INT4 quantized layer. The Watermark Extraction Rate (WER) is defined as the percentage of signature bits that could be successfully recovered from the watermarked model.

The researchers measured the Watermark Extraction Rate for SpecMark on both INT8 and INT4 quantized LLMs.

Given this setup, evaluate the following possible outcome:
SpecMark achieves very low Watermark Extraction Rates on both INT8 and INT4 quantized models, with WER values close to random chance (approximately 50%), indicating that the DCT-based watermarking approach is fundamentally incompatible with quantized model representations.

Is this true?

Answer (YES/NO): NO